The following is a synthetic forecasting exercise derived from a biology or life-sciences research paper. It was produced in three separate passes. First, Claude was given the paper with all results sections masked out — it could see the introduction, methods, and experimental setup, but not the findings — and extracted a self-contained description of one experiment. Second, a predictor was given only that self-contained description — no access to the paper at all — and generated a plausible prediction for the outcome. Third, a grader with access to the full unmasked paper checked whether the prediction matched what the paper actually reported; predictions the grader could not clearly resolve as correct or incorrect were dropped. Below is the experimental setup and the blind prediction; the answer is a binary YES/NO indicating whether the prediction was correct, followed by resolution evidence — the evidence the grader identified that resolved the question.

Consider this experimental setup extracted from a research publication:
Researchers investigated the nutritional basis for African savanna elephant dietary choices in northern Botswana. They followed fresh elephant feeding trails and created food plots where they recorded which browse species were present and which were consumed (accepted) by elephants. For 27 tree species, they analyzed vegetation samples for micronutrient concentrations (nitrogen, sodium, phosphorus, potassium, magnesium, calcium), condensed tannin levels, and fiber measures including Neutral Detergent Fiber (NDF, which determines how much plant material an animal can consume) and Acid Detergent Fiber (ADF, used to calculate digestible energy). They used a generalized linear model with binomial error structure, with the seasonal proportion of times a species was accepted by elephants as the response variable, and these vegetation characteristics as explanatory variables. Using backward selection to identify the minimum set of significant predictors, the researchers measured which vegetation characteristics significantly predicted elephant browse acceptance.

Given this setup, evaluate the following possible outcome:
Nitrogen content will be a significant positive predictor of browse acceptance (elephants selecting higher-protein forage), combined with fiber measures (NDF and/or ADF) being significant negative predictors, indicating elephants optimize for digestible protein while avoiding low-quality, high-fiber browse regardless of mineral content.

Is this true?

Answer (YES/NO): NO